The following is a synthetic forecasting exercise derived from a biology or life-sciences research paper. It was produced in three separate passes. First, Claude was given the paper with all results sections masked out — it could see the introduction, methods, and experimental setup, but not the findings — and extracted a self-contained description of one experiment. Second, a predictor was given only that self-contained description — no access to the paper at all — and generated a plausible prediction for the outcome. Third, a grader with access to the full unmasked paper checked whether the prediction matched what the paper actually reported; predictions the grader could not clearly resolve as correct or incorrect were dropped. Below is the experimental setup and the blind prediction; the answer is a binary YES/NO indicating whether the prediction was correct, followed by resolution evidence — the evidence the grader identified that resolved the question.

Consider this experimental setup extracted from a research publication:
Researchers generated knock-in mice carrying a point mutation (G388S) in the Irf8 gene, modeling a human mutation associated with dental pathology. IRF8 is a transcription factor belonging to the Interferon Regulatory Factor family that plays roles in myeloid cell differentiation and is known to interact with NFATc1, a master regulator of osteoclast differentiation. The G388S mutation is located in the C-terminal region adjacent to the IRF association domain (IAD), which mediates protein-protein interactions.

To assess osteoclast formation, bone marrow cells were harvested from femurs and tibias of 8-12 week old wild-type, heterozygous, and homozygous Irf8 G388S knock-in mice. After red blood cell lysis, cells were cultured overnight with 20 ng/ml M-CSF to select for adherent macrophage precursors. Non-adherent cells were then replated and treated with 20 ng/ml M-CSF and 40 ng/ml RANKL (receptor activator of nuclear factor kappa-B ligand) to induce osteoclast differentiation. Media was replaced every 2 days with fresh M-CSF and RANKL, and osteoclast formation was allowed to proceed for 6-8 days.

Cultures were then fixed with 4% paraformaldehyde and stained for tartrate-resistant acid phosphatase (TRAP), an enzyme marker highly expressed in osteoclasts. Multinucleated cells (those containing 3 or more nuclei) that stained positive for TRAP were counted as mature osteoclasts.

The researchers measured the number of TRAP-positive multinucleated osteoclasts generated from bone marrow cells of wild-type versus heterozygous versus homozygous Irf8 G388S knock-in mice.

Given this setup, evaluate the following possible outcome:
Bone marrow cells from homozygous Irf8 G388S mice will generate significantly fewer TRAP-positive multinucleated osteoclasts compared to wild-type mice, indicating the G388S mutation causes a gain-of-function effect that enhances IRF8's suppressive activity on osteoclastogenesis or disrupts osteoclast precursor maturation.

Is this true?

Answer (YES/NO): NO